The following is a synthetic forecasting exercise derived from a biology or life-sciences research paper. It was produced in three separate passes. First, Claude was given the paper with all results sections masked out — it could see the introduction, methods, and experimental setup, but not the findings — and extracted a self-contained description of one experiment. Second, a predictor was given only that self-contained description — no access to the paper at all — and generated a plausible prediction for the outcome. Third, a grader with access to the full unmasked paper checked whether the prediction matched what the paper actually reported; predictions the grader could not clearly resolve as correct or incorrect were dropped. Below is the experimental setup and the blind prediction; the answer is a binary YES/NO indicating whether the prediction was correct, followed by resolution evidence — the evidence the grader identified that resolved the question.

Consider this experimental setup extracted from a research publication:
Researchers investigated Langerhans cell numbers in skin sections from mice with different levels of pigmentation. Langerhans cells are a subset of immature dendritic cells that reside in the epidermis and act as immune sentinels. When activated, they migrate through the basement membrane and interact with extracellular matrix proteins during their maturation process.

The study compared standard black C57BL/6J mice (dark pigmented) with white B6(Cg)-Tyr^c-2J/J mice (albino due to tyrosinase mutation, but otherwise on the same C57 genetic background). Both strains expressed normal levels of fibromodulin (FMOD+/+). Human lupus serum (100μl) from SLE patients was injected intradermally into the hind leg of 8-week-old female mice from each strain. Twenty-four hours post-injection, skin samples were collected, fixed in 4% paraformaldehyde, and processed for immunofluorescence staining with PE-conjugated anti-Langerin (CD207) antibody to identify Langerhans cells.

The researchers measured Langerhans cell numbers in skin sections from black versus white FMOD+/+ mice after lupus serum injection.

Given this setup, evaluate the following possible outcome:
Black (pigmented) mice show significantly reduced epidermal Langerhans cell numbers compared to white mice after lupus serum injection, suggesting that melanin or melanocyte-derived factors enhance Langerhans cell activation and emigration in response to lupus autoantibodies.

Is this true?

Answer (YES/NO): NO